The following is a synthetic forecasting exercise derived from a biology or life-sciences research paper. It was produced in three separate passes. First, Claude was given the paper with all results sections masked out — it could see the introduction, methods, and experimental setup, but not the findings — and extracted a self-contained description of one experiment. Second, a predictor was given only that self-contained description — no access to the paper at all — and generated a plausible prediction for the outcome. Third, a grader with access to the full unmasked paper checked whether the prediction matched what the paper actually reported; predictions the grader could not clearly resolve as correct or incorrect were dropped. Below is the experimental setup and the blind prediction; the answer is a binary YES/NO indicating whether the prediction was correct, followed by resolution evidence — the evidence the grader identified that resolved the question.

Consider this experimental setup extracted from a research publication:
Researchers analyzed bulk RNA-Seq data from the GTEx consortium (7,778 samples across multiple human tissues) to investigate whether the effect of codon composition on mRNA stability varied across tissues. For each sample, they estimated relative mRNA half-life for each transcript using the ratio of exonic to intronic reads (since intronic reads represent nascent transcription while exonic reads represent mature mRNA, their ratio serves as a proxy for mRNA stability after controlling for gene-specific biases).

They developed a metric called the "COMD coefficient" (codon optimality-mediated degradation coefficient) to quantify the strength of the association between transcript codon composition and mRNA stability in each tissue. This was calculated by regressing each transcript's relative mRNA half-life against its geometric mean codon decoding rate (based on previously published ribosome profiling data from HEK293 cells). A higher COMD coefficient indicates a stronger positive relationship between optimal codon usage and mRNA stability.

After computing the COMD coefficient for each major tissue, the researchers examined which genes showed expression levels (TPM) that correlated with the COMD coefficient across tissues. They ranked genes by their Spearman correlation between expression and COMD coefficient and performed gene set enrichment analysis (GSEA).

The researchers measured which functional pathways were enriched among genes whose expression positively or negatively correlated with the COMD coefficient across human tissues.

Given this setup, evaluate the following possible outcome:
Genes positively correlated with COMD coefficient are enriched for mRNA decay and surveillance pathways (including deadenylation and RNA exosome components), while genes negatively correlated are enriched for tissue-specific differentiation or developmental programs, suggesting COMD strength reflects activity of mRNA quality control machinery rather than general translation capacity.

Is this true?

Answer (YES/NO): NO